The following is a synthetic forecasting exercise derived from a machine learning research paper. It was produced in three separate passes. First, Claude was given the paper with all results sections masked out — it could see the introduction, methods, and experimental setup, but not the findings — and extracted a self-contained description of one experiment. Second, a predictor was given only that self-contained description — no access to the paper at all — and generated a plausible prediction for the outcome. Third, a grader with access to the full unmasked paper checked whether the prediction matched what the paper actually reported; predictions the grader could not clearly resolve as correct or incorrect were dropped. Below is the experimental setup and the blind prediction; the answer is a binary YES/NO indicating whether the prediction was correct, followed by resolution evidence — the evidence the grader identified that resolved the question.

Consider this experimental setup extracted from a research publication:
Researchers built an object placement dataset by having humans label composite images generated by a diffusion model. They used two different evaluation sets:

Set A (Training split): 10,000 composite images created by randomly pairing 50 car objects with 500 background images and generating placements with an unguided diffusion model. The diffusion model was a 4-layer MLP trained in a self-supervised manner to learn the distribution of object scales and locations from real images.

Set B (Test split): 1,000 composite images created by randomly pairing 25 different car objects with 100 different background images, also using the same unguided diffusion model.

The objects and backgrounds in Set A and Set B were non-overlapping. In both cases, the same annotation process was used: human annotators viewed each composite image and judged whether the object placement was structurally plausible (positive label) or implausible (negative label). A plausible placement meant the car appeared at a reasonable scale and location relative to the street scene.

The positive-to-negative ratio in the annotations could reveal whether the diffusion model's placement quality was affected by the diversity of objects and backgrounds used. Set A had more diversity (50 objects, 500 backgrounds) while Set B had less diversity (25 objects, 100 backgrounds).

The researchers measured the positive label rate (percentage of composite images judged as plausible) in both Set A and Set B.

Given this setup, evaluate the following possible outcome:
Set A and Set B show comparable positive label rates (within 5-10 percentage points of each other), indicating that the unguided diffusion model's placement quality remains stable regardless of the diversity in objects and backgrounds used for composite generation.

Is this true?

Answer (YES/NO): YES